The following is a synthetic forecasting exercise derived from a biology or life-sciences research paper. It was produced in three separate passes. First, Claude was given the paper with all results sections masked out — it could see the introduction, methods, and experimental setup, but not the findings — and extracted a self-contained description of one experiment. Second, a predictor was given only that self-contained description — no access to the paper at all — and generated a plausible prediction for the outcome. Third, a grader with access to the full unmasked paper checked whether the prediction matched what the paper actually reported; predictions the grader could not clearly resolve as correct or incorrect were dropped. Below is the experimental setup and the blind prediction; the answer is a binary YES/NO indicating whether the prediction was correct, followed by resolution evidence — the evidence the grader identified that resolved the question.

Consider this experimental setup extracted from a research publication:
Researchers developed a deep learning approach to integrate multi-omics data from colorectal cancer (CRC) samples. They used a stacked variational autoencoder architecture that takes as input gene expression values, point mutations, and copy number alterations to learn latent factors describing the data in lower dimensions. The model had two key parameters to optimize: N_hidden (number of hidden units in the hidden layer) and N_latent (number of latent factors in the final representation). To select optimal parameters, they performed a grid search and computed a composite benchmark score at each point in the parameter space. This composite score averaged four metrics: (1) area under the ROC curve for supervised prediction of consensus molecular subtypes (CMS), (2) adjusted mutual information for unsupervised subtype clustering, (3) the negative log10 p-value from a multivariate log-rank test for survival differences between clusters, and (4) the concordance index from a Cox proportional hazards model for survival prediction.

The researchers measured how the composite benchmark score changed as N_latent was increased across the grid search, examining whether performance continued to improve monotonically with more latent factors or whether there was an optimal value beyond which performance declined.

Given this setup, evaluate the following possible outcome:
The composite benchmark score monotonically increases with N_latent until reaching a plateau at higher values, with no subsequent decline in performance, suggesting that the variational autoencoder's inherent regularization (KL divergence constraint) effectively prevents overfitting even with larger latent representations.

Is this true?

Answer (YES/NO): NO